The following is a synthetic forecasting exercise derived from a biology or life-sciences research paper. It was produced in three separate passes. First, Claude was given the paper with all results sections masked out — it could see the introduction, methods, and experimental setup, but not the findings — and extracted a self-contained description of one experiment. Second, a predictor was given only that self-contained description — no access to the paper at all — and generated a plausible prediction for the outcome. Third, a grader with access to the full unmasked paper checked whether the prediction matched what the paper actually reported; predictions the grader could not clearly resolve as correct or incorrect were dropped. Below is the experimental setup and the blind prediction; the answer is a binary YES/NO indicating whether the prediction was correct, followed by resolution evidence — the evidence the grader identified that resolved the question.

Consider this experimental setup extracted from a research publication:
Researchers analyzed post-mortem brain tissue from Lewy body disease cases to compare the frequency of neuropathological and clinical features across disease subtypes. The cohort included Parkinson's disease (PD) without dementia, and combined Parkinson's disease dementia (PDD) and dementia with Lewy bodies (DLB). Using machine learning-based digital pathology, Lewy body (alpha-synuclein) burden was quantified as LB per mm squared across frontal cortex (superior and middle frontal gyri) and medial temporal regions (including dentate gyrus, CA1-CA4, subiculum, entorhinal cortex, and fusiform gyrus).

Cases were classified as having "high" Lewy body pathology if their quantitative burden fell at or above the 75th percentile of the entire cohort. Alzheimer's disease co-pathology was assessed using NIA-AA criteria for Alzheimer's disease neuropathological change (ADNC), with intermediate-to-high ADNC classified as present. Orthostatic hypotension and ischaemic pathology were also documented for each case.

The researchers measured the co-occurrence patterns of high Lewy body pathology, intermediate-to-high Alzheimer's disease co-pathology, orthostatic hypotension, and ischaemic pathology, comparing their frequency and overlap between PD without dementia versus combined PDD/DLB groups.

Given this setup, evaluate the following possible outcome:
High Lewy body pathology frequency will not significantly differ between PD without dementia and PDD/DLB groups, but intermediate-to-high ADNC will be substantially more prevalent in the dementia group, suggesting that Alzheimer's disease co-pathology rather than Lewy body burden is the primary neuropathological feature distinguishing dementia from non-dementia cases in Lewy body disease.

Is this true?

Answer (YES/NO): NO